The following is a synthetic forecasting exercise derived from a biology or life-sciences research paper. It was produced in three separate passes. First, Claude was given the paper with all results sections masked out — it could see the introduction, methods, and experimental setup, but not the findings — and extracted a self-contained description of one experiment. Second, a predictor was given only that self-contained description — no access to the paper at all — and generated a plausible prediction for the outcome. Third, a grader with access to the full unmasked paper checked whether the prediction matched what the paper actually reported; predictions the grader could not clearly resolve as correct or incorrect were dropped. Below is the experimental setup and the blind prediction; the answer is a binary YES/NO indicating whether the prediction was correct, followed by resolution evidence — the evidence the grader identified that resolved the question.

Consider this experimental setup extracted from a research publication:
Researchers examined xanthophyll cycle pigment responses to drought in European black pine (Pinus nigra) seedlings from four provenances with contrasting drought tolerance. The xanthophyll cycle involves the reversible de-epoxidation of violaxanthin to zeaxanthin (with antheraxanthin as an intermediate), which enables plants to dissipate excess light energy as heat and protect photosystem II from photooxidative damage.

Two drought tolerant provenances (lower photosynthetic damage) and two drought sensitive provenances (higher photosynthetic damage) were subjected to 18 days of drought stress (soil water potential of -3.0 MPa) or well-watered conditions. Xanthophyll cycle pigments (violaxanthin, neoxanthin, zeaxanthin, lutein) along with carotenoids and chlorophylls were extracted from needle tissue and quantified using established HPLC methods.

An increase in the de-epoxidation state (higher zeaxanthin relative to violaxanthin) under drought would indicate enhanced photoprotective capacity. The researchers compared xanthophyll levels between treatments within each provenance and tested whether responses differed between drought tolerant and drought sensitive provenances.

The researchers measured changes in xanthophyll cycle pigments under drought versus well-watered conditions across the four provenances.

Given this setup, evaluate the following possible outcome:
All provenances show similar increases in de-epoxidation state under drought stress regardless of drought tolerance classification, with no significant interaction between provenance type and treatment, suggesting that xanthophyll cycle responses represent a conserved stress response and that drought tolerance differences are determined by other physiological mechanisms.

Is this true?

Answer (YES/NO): NO